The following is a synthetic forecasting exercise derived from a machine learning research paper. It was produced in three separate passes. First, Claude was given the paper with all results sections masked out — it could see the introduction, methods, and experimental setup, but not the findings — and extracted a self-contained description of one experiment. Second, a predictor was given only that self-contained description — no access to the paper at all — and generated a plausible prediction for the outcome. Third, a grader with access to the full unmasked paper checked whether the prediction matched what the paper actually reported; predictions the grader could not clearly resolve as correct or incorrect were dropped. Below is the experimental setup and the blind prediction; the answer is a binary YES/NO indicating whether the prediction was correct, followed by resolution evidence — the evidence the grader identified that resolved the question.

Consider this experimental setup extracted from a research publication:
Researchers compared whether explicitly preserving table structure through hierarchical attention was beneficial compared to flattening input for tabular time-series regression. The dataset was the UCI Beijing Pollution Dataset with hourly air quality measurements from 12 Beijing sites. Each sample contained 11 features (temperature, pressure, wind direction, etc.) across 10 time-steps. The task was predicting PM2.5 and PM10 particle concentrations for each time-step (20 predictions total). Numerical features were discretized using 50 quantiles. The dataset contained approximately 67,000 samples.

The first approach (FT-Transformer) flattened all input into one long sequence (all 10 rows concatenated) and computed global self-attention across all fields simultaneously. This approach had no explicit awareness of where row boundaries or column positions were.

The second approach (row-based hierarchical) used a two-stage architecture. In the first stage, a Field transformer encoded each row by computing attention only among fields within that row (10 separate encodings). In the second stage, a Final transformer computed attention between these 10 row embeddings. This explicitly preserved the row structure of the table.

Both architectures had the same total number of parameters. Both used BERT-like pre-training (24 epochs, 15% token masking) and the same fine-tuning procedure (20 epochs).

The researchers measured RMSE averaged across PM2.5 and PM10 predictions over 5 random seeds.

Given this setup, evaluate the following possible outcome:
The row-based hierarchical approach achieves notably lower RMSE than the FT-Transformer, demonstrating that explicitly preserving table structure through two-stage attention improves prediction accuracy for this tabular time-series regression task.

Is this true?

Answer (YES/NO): YES